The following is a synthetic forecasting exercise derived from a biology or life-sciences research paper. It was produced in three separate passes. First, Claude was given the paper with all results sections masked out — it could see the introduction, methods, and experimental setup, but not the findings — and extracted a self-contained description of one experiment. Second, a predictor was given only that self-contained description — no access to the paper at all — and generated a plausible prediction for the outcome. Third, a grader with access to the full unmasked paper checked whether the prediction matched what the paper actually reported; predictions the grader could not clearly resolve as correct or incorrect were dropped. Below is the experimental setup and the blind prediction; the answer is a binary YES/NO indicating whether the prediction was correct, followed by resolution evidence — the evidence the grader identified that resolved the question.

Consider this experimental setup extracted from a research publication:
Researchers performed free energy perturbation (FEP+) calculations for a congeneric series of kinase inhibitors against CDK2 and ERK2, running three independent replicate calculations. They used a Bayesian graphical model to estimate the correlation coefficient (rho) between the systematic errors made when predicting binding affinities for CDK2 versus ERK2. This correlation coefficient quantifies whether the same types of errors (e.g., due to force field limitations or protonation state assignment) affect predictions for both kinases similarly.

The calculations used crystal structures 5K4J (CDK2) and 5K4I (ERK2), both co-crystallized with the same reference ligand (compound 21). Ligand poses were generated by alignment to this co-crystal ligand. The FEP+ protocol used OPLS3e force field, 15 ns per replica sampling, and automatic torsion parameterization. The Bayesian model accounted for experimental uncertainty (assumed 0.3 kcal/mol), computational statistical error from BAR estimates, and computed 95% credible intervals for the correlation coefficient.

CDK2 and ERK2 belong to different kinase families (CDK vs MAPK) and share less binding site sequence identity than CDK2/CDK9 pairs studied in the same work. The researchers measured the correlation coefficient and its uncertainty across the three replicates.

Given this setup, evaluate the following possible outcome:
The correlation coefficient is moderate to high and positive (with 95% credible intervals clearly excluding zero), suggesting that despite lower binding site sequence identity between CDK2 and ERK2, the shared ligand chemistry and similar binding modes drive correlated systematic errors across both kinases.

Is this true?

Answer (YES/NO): NO